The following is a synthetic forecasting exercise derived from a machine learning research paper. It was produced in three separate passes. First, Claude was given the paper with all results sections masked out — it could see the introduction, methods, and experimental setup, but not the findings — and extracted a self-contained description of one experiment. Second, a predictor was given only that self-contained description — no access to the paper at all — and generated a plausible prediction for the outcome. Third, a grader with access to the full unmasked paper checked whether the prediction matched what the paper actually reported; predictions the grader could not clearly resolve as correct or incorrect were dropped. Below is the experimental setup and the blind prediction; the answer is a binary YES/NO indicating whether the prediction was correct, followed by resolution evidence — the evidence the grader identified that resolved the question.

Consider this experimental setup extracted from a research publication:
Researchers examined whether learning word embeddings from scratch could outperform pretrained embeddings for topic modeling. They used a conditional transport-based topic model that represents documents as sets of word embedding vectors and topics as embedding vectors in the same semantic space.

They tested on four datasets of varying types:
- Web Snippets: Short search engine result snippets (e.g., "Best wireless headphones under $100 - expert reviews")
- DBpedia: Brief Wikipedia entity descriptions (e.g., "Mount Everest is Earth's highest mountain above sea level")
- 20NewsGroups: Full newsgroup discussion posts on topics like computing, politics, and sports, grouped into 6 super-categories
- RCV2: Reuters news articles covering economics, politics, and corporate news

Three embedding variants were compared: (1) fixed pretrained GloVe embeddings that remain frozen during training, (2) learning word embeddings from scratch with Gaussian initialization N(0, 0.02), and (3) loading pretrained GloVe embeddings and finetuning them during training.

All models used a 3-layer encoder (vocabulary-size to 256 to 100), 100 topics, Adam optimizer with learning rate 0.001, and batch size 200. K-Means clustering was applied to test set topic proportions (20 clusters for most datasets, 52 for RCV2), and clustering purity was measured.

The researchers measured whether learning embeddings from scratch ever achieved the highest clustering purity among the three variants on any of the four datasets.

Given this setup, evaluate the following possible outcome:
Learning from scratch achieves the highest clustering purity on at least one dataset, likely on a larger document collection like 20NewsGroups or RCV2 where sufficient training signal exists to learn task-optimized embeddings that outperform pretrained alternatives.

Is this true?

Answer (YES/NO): YES